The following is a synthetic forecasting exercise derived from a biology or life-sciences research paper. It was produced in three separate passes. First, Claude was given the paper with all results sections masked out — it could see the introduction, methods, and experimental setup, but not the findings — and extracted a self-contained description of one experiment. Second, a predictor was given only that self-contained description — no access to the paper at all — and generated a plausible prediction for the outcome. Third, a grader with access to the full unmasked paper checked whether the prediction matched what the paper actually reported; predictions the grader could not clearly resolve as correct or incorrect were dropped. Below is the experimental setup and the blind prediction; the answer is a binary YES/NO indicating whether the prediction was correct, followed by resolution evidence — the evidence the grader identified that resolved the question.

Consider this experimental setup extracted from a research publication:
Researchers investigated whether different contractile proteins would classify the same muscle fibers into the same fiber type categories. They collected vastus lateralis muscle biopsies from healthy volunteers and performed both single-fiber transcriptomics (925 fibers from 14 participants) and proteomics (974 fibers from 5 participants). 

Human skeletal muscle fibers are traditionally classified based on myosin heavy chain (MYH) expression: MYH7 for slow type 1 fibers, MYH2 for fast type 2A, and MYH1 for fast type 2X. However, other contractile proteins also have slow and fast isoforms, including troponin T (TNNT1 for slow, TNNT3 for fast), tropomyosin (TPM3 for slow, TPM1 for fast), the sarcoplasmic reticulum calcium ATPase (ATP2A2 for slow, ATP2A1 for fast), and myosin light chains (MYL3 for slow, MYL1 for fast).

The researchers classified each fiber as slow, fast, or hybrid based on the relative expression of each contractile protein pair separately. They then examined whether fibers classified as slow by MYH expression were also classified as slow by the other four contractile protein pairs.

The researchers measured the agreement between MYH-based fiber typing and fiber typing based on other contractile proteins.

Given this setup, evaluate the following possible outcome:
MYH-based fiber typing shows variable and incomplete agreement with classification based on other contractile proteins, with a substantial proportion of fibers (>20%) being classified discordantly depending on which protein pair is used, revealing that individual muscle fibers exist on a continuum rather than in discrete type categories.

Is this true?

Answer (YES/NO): YES